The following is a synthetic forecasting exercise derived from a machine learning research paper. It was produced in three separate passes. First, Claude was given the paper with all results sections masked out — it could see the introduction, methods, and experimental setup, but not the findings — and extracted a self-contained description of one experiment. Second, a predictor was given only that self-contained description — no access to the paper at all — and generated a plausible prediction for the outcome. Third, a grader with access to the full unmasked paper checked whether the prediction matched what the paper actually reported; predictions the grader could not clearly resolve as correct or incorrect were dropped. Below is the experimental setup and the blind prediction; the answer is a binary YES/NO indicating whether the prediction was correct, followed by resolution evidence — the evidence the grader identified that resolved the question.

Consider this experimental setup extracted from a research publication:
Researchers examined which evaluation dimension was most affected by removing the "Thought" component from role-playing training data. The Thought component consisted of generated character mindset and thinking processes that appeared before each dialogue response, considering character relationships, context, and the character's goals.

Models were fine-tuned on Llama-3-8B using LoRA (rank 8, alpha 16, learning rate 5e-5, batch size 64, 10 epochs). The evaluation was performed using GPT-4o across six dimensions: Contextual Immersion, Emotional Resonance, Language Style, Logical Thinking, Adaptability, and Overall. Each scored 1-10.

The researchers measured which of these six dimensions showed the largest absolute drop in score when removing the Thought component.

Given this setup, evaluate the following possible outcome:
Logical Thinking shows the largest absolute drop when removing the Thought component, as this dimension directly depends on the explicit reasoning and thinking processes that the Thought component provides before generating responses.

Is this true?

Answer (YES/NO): YES